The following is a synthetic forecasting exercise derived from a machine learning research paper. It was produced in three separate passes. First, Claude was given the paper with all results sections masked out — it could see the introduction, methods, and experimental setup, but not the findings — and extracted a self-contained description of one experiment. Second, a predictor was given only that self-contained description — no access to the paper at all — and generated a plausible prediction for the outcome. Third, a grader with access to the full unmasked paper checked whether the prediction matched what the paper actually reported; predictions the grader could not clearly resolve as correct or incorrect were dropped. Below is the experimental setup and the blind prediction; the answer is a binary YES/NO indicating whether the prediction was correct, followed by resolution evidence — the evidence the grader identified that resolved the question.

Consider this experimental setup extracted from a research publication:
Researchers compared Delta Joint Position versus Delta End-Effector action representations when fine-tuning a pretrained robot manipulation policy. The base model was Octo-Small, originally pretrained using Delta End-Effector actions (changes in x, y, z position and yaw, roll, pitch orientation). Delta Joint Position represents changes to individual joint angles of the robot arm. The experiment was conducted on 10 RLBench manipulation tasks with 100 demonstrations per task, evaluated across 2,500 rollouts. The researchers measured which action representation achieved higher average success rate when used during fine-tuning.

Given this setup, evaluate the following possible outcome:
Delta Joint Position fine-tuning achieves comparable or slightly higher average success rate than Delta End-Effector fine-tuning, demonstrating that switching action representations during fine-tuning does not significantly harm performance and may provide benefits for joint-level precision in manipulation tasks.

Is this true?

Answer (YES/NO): NO